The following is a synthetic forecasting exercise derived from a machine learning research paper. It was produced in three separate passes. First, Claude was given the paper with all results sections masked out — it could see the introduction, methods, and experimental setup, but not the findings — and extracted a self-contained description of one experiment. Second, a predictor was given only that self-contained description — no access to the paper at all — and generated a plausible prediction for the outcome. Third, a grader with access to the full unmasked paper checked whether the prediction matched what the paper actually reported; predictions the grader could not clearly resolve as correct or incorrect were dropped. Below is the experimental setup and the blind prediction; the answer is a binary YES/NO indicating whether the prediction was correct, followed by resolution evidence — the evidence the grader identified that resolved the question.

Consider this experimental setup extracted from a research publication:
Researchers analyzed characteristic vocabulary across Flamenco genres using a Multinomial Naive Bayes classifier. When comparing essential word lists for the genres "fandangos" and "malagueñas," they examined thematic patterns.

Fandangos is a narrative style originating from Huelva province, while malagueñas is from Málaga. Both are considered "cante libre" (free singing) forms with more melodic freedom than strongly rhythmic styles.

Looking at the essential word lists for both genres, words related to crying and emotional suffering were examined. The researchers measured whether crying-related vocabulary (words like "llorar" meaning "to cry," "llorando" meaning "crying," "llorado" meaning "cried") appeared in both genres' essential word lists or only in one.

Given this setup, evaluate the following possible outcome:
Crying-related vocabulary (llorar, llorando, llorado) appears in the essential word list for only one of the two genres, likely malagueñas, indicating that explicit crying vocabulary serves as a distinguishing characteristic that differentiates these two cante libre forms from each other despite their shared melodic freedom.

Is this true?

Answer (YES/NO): NO